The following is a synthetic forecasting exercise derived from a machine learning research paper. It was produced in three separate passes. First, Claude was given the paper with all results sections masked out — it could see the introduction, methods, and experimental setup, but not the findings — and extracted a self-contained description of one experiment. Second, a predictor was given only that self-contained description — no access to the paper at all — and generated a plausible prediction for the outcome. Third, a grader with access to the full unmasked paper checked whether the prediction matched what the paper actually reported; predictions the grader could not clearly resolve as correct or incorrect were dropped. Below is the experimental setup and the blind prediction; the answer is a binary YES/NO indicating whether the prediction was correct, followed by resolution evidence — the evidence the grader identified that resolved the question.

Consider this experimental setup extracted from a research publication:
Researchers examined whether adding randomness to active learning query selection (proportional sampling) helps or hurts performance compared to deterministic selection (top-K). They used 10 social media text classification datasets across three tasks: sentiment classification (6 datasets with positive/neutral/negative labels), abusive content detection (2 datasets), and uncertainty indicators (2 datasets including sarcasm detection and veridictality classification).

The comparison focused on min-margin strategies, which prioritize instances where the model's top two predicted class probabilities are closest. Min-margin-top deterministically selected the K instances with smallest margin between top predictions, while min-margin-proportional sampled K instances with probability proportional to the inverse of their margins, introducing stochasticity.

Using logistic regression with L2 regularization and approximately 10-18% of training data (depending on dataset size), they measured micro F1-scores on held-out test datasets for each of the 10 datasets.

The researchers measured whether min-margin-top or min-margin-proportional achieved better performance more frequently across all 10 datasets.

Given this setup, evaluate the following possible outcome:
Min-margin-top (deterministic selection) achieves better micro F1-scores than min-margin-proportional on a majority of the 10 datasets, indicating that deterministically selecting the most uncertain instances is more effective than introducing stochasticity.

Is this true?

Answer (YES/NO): NO